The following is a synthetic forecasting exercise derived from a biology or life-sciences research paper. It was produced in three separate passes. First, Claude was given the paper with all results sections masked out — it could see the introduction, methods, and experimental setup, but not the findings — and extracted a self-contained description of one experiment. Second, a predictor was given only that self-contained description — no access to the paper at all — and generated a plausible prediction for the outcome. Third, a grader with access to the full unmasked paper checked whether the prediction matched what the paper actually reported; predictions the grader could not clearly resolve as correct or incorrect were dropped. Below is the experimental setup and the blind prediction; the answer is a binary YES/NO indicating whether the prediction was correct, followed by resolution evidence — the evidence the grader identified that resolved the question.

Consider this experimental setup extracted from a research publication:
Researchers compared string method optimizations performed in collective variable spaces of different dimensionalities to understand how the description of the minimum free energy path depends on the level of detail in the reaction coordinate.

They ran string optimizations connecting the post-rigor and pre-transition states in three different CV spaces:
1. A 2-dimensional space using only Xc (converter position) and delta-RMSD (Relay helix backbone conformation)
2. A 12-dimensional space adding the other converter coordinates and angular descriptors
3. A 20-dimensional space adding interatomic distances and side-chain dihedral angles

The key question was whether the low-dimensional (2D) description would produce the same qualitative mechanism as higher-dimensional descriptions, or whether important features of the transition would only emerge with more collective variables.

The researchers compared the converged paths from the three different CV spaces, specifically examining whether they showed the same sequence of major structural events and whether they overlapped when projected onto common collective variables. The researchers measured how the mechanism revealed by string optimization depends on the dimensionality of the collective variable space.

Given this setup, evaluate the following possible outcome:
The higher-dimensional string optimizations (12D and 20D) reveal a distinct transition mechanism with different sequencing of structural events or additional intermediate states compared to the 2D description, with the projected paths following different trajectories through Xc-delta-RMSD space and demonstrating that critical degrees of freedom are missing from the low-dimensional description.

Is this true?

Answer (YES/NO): NO